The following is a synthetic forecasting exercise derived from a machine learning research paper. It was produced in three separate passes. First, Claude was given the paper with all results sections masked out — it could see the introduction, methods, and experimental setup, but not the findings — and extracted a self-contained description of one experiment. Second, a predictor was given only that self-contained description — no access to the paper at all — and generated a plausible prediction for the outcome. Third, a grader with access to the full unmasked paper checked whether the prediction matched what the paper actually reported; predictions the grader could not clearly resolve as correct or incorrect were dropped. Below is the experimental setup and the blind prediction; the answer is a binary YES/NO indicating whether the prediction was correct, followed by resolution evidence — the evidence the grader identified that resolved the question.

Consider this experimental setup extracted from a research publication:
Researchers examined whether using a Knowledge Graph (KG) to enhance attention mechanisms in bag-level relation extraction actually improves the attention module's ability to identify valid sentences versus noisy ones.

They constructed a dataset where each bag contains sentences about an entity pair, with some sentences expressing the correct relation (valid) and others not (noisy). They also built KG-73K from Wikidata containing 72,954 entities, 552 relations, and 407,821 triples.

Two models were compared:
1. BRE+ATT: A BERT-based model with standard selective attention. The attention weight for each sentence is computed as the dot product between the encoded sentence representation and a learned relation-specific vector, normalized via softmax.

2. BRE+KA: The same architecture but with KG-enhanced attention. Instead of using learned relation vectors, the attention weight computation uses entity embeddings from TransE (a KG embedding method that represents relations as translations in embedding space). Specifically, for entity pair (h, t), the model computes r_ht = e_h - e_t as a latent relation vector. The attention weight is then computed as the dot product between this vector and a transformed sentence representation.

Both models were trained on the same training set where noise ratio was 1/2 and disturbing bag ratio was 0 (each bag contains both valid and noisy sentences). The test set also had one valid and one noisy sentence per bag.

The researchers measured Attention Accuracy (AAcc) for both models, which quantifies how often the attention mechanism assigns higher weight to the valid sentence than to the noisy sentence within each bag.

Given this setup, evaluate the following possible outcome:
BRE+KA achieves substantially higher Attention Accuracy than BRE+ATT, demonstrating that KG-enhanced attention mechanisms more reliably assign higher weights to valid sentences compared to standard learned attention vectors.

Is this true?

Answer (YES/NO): NO